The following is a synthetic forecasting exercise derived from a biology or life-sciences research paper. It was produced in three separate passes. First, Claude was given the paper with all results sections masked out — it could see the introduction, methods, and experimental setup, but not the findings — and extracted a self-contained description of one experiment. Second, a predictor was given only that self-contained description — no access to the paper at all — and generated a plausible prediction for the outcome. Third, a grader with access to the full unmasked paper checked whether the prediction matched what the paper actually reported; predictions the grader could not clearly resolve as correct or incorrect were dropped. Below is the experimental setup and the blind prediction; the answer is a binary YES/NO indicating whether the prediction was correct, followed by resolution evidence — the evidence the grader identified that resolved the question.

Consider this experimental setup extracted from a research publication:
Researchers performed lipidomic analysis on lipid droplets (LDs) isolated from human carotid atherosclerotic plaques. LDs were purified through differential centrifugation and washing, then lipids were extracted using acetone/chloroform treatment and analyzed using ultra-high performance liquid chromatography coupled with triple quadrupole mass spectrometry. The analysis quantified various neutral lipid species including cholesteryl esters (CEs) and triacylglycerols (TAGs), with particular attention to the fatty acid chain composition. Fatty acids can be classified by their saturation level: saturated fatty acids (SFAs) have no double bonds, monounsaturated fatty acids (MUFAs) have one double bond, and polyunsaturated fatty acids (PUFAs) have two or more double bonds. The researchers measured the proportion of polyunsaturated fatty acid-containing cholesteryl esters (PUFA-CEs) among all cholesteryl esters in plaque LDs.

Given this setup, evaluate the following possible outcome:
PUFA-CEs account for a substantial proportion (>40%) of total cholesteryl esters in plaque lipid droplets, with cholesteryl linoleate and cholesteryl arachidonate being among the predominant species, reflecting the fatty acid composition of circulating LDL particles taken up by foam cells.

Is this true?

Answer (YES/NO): NO